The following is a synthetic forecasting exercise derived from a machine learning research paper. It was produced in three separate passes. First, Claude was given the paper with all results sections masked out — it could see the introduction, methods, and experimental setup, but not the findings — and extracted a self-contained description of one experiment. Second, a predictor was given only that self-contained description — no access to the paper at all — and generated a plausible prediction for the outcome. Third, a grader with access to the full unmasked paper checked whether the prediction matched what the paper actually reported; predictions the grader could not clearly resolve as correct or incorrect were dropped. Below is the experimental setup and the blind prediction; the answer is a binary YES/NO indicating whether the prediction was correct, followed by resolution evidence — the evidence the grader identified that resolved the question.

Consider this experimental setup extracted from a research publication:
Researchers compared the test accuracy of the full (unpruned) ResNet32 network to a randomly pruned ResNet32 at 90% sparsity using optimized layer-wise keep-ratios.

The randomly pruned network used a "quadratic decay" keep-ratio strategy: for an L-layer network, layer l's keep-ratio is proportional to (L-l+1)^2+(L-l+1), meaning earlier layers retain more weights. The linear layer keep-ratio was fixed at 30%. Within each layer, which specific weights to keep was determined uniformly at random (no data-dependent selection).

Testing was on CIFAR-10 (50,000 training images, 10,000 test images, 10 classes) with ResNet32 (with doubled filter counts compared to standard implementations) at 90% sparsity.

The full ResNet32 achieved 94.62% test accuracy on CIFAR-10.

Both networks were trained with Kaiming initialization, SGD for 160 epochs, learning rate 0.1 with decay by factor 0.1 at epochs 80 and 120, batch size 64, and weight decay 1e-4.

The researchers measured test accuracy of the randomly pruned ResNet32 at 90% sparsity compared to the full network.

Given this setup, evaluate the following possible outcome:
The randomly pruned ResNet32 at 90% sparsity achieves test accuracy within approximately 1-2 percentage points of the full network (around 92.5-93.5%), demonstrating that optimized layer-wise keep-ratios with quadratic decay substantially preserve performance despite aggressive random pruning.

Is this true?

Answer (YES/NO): YES